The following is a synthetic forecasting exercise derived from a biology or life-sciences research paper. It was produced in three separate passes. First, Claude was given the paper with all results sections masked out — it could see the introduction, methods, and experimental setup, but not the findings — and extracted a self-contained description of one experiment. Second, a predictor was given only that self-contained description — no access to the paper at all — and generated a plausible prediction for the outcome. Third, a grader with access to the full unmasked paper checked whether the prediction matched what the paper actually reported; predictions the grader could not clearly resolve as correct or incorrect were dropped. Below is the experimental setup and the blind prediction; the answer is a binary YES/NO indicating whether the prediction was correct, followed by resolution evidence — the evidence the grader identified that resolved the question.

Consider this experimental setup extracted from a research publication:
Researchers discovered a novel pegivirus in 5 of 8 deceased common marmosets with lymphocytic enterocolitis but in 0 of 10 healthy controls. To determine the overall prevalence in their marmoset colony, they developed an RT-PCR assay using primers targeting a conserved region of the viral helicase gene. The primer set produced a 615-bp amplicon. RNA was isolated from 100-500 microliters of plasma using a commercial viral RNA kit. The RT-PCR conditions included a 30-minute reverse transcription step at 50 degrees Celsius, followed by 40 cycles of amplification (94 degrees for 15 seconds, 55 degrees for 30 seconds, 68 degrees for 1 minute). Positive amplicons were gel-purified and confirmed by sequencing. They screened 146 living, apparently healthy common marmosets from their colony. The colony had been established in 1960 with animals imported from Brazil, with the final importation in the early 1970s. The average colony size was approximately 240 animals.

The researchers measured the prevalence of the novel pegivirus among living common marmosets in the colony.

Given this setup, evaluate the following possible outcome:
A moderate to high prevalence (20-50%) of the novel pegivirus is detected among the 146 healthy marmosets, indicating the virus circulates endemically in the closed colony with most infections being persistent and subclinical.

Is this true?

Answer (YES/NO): YES